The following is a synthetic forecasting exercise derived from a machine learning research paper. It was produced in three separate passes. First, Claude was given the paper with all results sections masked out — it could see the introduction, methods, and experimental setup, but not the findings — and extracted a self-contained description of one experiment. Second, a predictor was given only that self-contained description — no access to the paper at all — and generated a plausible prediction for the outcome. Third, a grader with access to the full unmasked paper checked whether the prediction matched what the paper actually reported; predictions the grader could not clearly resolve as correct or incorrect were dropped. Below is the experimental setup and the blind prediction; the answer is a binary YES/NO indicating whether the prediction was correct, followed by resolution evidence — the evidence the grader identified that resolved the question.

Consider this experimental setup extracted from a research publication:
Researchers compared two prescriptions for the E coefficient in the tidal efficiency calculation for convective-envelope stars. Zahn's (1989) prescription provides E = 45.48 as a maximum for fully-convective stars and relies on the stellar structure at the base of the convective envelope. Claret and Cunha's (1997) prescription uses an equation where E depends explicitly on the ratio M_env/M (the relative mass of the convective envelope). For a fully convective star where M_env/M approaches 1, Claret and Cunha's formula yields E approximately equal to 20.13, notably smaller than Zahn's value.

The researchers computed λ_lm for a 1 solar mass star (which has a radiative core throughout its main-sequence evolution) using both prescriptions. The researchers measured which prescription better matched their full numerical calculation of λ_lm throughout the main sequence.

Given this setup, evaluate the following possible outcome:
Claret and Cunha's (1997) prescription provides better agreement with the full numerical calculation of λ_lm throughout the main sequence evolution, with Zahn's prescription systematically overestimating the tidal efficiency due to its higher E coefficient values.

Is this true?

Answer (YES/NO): NO